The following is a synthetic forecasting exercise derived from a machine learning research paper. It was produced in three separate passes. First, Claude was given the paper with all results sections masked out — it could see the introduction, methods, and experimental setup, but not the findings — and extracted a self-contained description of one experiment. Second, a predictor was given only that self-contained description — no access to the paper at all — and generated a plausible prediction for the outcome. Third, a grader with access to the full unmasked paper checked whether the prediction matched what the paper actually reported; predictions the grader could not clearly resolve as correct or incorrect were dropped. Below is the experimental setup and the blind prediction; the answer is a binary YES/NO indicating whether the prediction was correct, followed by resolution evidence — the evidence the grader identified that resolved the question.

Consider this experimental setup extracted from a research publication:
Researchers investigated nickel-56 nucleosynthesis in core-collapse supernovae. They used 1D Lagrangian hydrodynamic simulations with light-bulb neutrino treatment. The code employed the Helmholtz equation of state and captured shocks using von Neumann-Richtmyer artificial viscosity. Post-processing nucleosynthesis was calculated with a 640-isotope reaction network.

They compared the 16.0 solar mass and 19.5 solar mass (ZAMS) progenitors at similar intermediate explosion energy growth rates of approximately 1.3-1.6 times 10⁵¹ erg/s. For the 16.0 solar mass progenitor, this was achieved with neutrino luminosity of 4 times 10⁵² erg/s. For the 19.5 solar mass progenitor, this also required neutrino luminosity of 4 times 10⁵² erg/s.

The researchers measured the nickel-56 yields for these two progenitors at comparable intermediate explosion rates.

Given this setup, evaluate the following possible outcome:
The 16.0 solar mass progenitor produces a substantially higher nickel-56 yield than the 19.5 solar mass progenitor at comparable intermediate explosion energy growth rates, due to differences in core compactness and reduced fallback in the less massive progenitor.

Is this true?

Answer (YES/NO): NO